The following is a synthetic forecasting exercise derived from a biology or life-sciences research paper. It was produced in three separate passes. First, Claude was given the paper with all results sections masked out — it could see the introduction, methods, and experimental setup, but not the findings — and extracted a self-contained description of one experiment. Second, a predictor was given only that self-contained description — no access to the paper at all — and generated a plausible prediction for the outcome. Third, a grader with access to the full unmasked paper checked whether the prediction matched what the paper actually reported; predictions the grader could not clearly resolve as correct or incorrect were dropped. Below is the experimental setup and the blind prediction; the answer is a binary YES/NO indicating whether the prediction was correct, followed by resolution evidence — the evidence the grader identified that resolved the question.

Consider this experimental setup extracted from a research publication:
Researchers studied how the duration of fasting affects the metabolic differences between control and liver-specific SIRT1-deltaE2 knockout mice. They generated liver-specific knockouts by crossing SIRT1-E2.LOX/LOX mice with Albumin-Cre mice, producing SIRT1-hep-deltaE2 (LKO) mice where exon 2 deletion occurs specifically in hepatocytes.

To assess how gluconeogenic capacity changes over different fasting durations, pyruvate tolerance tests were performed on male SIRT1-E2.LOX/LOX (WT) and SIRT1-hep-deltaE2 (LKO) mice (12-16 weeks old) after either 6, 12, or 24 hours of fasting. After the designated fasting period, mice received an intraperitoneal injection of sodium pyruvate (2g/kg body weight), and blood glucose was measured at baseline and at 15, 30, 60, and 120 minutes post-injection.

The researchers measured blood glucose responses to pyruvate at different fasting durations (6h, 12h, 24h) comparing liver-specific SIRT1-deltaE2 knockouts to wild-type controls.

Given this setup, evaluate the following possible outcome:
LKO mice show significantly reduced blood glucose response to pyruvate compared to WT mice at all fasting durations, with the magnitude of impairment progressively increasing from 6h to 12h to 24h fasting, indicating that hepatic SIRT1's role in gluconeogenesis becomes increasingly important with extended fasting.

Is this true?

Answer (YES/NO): NO